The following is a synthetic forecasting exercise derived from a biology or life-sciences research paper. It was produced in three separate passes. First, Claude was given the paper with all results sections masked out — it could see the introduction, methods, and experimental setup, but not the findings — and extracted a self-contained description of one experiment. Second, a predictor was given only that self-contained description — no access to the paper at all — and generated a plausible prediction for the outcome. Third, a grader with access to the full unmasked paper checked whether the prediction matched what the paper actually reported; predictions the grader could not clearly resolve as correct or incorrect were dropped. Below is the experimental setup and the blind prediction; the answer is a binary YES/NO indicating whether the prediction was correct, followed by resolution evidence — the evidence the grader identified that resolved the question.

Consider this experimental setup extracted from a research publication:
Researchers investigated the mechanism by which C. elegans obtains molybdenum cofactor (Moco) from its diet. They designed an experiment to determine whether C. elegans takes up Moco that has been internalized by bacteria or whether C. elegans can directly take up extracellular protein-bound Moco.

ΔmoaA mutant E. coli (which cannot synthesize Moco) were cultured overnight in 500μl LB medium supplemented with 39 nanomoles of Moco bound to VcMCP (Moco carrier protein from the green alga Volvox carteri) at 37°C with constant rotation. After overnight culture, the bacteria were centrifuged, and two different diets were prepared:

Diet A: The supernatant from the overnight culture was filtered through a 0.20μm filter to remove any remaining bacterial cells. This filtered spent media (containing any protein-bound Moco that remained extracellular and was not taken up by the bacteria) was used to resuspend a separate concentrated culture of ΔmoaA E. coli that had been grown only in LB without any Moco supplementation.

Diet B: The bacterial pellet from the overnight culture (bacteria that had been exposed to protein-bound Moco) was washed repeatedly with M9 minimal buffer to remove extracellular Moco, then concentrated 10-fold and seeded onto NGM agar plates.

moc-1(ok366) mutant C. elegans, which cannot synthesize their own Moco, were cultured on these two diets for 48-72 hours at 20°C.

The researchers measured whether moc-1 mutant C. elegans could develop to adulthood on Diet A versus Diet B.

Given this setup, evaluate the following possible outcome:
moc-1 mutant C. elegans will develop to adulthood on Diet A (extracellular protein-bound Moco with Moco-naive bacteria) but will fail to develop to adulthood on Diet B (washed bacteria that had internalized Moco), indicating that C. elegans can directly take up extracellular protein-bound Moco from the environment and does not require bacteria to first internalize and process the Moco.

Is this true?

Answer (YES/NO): YES